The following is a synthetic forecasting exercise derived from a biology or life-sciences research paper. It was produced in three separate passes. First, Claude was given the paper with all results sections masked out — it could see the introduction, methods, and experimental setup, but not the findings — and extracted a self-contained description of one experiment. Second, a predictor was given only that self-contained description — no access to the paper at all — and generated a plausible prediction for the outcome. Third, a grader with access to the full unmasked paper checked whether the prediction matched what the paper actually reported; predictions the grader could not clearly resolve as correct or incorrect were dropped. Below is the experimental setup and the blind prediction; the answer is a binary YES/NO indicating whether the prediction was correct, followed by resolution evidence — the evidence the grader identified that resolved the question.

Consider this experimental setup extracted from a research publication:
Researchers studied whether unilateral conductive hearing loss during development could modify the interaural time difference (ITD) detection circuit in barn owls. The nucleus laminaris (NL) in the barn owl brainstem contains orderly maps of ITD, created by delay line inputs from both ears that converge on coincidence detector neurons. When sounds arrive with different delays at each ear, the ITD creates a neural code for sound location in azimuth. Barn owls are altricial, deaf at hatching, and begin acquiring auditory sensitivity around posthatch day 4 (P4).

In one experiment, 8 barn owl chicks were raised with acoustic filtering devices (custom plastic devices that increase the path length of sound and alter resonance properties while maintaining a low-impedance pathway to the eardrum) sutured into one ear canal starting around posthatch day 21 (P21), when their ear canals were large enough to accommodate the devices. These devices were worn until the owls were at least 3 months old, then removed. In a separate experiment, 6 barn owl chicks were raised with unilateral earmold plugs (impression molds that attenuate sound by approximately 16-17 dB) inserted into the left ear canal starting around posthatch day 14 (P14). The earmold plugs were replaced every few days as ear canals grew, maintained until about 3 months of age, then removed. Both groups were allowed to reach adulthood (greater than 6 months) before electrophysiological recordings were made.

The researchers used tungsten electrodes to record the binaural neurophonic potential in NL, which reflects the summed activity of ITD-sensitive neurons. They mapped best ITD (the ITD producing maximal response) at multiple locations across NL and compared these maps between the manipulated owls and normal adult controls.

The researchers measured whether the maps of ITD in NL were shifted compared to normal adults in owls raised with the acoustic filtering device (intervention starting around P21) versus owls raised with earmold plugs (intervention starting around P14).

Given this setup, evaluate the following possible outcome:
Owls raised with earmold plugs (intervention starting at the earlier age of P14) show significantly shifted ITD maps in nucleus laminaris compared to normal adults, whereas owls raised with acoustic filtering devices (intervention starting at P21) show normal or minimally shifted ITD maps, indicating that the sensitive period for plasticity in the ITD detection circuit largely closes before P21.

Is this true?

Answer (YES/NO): YES